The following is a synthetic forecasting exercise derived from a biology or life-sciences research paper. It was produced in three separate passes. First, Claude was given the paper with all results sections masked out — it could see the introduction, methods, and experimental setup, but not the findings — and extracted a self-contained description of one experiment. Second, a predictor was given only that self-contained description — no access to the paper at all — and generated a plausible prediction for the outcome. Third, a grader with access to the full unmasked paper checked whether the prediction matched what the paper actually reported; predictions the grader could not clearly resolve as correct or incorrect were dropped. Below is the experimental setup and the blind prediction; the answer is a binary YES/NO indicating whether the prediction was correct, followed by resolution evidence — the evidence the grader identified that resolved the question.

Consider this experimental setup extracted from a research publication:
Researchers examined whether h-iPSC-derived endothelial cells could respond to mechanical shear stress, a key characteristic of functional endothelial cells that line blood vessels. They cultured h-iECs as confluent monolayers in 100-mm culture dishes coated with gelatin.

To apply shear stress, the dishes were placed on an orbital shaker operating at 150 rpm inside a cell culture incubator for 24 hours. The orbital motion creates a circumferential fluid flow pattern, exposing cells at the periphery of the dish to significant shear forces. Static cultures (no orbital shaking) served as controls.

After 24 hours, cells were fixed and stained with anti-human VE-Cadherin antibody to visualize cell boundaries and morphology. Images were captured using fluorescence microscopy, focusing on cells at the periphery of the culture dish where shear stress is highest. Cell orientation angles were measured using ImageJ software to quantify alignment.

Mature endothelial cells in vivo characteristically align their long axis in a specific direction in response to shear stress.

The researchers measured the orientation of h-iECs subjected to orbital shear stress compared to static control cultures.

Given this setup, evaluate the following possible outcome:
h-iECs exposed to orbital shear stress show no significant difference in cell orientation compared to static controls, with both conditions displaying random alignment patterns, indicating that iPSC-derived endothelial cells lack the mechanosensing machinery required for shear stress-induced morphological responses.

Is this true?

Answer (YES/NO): NO